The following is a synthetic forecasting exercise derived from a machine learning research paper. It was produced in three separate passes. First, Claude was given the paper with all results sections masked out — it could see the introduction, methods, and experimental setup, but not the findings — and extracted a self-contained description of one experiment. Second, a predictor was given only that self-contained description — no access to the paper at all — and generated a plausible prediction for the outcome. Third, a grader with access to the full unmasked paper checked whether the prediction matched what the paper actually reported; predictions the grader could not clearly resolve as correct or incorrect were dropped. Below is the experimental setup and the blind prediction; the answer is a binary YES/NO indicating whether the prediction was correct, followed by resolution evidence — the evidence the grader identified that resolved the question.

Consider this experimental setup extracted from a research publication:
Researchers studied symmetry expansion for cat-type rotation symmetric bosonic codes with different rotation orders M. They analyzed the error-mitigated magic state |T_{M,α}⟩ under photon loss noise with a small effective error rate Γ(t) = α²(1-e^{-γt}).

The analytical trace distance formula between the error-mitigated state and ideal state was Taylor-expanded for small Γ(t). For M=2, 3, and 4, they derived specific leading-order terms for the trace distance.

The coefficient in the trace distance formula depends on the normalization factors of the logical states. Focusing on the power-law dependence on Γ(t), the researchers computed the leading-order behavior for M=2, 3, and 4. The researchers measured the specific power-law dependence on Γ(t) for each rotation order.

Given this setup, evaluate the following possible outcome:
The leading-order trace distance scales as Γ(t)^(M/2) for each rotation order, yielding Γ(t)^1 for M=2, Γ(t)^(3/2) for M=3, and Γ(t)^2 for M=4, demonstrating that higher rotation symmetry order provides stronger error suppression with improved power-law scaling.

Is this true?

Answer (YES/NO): NO